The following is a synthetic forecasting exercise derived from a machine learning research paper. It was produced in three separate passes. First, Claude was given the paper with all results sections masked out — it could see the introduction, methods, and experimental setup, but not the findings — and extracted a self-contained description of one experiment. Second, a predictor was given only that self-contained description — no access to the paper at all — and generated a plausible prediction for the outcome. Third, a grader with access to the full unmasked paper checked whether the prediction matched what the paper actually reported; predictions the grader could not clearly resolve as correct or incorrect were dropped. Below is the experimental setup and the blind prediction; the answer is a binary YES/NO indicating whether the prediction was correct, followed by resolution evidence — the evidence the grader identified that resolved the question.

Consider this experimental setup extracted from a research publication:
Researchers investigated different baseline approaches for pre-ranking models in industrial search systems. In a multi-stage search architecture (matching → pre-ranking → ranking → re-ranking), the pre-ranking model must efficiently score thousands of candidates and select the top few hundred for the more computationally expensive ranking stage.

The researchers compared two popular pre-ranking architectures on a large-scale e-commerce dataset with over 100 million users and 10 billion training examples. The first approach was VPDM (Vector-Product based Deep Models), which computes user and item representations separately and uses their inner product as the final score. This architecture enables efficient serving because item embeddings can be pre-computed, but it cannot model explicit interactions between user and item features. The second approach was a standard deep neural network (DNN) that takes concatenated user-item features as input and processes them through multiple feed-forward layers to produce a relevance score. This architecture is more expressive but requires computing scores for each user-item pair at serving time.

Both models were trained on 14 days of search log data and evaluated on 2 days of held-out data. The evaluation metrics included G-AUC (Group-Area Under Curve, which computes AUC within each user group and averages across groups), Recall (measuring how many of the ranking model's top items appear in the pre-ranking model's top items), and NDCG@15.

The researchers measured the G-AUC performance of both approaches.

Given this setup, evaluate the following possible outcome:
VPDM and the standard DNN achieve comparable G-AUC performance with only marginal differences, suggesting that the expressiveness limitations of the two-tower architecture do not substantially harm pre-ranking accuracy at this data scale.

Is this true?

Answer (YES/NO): NO